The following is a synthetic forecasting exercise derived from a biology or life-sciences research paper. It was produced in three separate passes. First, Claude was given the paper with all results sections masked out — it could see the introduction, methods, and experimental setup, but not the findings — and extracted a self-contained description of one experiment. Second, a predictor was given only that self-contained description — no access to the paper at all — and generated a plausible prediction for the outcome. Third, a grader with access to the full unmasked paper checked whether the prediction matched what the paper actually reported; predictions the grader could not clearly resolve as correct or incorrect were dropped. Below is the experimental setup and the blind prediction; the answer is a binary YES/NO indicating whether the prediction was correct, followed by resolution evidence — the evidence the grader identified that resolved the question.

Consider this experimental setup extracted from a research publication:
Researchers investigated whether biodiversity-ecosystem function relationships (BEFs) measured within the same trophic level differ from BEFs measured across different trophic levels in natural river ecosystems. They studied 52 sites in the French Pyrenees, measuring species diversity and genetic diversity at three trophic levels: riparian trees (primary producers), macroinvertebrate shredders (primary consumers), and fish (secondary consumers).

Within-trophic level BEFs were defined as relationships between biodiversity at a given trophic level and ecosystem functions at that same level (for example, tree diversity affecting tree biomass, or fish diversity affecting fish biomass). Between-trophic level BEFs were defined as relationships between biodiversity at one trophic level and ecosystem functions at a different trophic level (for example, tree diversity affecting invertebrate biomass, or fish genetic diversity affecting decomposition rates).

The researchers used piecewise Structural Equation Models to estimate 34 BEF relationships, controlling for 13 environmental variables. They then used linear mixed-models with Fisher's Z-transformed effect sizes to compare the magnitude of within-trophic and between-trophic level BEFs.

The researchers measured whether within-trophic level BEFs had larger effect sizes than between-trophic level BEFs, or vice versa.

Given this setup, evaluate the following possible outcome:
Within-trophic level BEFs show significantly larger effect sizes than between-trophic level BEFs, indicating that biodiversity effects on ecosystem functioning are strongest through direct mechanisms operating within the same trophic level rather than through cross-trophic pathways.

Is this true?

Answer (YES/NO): NO